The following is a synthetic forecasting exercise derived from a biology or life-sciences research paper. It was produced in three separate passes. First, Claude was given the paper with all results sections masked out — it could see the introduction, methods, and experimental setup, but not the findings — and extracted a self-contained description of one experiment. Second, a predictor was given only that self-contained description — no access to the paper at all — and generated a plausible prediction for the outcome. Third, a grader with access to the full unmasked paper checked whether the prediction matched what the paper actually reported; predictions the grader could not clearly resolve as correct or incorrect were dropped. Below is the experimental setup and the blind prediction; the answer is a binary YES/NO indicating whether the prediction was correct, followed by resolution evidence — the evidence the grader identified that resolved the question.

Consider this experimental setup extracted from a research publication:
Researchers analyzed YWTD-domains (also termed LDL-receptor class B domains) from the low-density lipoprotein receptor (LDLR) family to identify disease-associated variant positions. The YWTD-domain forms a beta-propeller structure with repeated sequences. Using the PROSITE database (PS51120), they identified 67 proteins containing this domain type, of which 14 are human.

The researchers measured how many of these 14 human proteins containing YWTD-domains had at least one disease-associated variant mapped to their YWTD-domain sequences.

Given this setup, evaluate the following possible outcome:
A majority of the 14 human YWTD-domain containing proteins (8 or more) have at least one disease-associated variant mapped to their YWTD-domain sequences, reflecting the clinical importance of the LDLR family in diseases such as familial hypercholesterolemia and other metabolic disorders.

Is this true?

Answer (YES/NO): NO